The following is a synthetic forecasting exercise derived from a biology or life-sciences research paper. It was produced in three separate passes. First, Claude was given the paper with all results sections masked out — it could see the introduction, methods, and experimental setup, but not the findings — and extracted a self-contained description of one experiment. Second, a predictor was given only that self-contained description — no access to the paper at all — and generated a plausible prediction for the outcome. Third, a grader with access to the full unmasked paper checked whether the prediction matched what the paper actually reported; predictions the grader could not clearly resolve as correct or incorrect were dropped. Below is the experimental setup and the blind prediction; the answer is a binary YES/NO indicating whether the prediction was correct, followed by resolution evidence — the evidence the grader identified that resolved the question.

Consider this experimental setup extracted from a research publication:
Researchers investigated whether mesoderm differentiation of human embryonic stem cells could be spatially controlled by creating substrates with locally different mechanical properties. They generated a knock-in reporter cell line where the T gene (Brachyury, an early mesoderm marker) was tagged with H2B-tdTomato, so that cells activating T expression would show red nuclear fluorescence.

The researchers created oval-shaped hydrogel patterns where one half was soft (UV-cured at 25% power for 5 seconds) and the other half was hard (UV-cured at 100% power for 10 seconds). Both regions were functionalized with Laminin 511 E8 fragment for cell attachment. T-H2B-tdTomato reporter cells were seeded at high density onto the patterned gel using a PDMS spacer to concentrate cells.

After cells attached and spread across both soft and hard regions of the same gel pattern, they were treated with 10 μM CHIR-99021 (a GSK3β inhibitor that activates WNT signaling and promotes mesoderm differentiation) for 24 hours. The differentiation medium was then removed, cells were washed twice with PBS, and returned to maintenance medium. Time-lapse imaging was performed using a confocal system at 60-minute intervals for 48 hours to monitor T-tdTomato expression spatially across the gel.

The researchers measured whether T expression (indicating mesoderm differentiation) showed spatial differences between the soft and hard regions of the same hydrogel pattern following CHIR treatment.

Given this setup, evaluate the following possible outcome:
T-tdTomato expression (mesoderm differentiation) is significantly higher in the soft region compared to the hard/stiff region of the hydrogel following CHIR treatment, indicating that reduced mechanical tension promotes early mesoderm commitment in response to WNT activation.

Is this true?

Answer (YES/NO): NO